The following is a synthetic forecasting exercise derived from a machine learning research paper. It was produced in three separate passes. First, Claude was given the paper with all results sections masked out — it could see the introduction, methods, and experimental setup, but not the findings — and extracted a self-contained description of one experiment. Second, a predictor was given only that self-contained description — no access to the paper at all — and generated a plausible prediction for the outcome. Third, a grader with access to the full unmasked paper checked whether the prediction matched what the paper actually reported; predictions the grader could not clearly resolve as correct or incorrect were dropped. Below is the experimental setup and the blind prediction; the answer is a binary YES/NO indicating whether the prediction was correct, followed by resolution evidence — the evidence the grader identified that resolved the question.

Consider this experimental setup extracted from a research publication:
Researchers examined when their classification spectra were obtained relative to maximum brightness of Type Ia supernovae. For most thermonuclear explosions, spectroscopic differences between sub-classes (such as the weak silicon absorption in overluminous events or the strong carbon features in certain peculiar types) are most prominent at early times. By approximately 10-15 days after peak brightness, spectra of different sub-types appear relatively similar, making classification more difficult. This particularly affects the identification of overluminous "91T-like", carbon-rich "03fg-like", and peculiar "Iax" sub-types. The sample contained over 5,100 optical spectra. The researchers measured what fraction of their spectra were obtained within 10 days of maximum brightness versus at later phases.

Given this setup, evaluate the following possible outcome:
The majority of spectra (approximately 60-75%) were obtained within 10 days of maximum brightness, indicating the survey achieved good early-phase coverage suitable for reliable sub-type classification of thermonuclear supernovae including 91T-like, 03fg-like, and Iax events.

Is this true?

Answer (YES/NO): YES